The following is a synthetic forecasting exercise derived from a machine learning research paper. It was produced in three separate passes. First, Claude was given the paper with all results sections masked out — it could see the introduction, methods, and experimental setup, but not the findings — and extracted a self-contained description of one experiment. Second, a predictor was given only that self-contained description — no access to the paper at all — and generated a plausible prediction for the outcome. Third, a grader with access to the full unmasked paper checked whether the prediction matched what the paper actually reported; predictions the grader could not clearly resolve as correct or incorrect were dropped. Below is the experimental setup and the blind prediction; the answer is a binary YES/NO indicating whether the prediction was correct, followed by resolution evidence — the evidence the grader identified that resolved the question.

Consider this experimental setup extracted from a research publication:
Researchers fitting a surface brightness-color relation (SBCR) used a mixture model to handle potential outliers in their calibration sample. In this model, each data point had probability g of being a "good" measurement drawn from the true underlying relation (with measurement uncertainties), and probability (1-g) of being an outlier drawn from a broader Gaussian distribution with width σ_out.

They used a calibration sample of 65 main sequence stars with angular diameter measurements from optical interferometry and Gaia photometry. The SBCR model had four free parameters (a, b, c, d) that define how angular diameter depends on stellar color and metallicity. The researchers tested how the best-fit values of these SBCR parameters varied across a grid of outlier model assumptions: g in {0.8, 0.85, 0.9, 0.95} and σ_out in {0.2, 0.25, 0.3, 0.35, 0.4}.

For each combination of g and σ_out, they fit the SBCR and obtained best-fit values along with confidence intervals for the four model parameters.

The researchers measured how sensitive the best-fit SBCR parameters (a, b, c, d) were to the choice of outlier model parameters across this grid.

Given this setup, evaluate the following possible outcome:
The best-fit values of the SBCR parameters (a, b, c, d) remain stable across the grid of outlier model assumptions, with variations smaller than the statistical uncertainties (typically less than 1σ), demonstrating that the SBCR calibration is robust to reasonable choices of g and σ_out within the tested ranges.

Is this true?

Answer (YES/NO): NO